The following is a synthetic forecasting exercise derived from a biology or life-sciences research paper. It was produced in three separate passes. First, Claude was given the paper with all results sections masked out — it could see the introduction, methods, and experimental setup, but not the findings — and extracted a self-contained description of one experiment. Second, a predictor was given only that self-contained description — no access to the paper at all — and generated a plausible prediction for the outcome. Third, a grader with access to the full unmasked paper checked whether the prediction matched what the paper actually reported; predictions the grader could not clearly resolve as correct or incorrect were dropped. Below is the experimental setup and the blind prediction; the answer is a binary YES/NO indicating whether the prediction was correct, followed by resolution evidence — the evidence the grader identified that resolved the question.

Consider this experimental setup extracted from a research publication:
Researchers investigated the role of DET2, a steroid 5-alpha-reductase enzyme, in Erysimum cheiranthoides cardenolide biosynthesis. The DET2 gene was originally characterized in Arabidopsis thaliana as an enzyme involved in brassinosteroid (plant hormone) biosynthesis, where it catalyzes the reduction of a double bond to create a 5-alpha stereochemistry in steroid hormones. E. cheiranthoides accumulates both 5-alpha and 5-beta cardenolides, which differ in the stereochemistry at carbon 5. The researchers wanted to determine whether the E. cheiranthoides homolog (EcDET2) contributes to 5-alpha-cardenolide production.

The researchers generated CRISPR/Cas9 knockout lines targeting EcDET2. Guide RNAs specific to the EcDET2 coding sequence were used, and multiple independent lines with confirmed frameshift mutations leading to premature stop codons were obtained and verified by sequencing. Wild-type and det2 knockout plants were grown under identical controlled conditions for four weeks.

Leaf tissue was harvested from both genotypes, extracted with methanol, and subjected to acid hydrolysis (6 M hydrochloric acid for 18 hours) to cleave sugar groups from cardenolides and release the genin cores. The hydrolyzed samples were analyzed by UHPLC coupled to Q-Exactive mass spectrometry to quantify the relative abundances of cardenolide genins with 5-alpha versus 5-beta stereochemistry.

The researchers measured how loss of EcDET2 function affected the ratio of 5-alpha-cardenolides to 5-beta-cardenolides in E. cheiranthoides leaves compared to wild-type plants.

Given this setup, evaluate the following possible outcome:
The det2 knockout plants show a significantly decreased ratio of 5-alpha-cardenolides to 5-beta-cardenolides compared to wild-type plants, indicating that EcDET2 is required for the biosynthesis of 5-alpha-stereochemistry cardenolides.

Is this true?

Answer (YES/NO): NO